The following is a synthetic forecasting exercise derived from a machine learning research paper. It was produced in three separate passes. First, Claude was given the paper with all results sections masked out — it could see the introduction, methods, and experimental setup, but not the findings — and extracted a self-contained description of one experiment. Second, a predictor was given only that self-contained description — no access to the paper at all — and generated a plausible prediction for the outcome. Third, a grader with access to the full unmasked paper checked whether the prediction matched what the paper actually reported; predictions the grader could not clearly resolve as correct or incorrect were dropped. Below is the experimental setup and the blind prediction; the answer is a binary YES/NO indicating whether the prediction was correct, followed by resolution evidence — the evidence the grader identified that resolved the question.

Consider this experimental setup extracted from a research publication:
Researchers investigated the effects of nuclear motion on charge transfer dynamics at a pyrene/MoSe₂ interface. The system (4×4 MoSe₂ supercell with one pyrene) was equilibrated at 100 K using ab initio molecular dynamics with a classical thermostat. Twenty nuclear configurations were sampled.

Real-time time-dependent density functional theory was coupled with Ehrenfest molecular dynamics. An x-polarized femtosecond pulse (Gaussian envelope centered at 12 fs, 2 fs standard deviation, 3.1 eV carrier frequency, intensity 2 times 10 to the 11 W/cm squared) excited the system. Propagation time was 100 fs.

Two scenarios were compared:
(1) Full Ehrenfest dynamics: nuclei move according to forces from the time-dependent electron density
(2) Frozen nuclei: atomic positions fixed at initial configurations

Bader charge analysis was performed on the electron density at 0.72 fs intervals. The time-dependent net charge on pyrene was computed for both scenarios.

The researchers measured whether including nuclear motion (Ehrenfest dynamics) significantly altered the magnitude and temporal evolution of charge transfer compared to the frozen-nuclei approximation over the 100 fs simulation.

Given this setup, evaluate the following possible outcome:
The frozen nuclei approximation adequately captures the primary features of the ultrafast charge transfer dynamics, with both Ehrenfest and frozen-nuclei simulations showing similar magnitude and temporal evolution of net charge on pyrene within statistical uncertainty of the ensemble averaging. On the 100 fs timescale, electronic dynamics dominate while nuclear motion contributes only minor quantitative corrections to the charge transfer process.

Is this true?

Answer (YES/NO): YES